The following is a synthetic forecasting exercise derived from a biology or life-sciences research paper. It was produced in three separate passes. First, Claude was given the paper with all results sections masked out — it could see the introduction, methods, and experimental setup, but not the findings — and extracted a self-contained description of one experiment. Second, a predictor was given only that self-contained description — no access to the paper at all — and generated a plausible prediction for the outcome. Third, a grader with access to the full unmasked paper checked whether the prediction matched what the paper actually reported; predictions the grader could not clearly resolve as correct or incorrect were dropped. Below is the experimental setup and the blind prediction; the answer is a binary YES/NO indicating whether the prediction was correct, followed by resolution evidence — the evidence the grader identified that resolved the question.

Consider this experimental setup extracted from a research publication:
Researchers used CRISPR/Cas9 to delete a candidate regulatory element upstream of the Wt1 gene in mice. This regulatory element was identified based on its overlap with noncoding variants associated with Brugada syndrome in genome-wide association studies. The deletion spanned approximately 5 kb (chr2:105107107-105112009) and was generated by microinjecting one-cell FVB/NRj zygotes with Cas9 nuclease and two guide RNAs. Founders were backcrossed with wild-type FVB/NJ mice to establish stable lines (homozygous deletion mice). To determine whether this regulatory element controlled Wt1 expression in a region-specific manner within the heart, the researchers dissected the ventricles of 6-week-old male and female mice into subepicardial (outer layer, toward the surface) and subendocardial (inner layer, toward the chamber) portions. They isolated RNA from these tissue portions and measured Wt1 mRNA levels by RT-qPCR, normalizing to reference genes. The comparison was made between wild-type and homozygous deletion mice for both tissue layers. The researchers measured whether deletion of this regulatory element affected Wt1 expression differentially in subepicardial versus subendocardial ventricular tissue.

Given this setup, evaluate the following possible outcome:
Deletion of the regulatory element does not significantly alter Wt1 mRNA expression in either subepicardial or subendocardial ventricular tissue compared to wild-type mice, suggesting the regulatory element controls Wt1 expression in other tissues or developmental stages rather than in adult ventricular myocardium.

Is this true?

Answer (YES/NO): NO